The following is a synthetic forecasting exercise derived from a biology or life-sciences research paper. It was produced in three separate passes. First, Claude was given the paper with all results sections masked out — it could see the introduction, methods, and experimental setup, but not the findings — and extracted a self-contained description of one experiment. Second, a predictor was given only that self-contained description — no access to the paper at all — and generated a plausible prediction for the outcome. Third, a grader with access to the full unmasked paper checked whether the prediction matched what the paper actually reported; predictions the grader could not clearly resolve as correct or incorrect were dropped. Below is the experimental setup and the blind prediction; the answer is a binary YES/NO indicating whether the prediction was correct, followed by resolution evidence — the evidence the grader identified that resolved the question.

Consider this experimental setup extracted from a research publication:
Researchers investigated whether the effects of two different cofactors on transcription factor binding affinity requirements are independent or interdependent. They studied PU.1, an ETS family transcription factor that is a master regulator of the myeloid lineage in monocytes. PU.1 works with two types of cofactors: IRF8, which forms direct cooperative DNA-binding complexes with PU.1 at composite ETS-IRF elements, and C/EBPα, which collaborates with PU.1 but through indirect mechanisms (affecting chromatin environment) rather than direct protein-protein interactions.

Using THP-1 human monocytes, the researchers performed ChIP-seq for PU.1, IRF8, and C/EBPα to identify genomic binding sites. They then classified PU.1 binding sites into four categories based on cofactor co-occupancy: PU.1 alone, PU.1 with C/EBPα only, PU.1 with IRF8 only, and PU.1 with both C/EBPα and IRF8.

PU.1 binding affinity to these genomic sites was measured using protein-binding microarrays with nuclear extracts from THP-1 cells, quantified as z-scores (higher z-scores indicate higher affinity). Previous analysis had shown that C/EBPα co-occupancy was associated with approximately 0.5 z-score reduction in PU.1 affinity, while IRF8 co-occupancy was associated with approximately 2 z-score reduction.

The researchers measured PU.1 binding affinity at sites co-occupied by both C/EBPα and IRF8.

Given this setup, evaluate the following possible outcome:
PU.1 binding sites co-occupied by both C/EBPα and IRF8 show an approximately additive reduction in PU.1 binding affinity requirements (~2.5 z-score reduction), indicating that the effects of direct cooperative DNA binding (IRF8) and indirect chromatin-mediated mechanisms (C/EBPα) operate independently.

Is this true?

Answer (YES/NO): YES